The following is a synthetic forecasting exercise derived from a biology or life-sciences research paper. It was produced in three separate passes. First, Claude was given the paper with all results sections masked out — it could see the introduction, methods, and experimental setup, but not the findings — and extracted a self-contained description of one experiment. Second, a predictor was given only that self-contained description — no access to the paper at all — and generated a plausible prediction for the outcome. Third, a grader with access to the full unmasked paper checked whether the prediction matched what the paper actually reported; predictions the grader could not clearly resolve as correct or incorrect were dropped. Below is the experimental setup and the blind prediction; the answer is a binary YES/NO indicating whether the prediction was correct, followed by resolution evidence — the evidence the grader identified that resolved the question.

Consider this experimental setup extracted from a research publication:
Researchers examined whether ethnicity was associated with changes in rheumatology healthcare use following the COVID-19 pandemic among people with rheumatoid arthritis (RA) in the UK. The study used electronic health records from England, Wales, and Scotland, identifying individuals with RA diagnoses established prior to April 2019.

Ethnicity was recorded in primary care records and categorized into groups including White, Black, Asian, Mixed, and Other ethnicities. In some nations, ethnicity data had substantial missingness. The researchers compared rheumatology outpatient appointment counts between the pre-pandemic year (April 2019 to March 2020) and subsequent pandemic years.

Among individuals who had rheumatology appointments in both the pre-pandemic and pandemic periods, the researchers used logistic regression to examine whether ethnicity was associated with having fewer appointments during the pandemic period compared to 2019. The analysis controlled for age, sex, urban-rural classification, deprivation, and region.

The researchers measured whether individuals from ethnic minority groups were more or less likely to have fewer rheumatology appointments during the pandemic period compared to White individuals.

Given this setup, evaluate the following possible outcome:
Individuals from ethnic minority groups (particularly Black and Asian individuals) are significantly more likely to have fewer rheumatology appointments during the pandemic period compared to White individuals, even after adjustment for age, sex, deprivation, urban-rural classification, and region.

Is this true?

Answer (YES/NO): NO